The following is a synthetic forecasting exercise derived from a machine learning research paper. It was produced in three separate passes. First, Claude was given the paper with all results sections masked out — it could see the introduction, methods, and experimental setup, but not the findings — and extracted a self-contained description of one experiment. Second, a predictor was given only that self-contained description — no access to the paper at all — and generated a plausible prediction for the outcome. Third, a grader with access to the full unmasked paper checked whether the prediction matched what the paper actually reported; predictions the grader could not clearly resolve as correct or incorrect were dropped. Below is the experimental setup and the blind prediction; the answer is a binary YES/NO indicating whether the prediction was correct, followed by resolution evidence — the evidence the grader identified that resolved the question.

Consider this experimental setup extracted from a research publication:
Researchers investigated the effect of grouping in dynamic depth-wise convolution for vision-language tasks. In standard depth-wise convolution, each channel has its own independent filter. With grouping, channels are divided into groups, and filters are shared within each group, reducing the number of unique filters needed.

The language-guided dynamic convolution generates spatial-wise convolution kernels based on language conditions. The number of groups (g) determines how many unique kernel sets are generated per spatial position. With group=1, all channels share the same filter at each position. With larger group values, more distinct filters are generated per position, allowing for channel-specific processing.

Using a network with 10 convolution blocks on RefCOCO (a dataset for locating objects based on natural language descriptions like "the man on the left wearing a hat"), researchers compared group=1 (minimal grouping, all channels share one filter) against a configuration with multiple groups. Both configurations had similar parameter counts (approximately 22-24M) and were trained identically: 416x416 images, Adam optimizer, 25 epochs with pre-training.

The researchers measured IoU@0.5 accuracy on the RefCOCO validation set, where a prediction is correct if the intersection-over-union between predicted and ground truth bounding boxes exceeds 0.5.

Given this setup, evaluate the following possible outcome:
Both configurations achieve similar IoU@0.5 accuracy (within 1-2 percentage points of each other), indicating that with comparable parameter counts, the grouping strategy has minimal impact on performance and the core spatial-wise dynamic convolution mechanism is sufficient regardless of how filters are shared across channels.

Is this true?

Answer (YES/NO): NO